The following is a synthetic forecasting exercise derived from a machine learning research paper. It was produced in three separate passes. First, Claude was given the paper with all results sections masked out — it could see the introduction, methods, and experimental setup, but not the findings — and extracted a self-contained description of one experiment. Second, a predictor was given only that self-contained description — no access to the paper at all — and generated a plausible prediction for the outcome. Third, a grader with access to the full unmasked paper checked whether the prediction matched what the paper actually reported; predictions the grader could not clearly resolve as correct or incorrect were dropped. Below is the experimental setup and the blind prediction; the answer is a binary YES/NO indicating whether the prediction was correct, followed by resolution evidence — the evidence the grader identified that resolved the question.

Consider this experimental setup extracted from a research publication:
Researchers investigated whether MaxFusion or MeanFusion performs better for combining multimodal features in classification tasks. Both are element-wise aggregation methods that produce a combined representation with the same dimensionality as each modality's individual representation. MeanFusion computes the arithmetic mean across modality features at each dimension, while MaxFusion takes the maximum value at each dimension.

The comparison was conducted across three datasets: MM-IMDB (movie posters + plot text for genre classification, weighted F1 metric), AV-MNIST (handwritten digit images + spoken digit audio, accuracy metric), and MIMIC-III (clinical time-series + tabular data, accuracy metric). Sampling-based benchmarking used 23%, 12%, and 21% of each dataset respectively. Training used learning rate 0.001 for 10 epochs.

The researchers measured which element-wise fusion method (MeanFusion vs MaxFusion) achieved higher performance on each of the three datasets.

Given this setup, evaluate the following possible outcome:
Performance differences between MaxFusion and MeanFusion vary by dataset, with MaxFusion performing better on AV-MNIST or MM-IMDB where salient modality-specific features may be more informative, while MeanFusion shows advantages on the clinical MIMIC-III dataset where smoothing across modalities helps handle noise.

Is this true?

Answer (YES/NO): NO